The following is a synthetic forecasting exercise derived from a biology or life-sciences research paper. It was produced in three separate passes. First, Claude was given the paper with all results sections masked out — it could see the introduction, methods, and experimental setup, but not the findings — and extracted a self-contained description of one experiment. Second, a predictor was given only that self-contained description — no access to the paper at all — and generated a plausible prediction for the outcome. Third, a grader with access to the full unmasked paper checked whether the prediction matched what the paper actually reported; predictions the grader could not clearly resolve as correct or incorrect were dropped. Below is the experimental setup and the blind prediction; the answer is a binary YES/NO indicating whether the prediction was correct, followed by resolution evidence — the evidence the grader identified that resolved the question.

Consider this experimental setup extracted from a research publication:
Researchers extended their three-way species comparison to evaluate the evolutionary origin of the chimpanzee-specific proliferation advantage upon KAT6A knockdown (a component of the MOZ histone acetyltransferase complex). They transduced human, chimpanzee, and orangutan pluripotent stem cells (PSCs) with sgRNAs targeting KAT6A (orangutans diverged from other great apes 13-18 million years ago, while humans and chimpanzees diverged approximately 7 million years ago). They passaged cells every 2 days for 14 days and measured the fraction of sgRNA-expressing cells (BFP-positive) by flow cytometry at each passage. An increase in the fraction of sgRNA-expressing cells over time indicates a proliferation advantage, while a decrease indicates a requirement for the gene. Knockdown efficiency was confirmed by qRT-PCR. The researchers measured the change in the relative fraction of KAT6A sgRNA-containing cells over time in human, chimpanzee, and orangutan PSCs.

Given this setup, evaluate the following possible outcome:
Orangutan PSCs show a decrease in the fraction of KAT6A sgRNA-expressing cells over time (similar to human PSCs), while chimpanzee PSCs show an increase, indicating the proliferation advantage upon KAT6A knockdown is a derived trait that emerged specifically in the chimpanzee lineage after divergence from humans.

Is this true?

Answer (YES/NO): YES